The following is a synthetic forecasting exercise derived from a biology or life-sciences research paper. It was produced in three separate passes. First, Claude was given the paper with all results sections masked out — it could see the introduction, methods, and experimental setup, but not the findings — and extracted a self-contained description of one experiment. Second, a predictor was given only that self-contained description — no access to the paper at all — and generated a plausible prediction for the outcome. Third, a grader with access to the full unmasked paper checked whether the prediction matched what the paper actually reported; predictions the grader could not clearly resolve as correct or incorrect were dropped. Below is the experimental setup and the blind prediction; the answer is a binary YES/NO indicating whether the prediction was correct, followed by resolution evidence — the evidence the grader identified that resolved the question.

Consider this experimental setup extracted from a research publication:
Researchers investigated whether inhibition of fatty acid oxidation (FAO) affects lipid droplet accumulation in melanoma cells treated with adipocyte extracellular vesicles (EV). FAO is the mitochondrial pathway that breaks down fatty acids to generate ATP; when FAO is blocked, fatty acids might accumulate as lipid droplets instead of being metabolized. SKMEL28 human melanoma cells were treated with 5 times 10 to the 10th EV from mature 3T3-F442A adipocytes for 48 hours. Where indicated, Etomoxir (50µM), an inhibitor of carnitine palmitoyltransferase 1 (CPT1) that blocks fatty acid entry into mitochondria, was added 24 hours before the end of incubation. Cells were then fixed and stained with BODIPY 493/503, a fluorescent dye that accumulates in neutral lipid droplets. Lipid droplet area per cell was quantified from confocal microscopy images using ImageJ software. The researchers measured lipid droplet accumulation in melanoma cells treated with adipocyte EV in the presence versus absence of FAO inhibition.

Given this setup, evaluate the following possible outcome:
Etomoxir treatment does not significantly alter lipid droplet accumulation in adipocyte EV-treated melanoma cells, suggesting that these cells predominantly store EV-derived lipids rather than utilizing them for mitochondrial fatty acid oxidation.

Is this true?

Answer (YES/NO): NO